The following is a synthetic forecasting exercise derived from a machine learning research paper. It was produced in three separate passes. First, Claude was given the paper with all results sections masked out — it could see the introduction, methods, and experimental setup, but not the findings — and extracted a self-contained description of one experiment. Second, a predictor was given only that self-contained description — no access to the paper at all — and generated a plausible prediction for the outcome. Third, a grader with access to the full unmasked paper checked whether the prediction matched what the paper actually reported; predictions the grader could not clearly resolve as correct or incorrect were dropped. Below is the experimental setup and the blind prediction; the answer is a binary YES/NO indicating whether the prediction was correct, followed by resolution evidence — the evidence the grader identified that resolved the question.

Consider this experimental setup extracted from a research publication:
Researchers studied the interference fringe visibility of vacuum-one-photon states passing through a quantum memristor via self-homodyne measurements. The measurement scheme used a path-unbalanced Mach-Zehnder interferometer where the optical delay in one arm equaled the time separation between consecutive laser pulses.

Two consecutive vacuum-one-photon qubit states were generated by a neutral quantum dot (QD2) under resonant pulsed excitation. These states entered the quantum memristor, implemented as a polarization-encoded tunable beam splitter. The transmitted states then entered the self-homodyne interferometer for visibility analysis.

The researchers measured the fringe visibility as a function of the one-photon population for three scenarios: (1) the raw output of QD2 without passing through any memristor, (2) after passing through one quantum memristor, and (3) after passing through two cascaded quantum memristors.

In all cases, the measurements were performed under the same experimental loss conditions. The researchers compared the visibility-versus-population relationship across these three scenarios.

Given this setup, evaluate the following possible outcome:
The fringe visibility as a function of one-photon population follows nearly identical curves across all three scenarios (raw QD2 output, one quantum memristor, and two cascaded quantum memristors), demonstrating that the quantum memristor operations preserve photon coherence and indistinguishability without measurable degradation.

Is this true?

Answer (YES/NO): YES